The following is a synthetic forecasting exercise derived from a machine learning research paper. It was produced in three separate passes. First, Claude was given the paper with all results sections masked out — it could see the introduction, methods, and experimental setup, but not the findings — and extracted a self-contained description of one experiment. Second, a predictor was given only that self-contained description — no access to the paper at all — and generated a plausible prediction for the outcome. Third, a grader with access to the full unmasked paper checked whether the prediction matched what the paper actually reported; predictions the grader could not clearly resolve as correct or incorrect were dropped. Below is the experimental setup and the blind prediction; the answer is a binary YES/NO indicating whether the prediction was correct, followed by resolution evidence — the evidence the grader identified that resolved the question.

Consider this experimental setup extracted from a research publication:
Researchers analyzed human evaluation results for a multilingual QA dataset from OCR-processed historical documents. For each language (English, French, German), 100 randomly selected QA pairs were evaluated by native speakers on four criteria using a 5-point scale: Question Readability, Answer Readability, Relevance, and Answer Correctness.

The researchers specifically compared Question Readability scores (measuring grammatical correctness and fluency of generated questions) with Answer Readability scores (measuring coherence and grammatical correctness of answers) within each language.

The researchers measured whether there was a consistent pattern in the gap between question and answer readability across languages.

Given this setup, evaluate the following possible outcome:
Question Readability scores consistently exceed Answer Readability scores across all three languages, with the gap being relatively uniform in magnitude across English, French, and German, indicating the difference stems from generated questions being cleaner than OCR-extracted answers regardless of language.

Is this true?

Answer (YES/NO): NO